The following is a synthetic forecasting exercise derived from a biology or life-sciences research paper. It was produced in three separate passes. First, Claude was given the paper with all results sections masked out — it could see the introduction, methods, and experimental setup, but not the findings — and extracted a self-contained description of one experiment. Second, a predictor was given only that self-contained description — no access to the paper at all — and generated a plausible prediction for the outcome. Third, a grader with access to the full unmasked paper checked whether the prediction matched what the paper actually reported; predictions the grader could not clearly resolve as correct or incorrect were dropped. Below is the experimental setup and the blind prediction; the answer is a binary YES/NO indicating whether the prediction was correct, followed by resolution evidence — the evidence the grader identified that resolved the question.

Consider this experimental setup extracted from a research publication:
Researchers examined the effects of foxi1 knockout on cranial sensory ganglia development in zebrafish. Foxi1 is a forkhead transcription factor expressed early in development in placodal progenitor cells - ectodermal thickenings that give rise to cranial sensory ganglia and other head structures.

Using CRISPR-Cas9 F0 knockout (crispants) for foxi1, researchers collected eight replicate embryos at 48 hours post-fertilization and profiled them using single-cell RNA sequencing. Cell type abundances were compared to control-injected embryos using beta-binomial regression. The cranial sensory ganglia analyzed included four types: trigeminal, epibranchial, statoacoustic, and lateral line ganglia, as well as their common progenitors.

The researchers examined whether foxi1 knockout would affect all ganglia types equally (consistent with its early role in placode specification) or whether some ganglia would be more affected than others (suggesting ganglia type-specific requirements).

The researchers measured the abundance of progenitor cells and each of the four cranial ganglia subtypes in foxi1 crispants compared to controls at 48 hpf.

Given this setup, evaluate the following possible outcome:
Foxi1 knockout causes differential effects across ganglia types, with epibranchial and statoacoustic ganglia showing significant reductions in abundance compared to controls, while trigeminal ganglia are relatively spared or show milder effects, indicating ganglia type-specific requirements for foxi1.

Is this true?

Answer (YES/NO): NO